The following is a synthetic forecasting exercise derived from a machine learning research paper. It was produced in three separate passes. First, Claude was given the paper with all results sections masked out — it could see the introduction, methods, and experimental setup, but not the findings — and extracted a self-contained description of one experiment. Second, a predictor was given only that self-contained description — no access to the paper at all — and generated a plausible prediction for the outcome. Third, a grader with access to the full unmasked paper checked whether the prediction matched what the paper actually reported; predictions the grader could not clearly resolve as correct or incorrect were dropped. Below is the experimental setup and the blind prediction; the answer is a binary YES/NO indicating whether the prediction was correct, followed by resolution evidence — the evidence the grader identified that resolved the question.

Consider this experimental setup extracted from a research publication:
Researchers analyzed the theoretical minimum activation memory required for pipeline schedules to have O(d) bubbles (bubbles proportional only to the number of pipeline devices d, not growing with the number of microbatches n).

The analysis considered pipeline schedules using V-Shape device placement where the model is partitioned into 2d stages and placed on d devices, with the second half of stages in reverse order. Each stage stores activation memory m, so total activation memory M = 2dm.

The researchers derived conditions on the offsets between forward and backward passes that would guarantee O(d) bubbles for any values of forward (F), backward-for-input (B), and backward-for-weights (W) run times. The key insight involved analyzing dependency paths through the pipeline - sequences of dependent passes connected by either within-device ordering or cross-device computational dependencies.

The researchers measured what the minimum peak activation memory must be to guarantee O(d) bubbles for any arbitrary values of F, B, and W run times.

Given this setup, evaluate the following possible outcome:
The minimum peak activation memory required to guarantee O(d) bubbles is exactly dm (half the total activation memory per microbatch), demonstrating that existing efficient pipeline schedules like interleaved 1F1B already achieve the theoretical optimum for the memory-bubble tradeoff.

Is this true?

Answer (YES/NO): NO